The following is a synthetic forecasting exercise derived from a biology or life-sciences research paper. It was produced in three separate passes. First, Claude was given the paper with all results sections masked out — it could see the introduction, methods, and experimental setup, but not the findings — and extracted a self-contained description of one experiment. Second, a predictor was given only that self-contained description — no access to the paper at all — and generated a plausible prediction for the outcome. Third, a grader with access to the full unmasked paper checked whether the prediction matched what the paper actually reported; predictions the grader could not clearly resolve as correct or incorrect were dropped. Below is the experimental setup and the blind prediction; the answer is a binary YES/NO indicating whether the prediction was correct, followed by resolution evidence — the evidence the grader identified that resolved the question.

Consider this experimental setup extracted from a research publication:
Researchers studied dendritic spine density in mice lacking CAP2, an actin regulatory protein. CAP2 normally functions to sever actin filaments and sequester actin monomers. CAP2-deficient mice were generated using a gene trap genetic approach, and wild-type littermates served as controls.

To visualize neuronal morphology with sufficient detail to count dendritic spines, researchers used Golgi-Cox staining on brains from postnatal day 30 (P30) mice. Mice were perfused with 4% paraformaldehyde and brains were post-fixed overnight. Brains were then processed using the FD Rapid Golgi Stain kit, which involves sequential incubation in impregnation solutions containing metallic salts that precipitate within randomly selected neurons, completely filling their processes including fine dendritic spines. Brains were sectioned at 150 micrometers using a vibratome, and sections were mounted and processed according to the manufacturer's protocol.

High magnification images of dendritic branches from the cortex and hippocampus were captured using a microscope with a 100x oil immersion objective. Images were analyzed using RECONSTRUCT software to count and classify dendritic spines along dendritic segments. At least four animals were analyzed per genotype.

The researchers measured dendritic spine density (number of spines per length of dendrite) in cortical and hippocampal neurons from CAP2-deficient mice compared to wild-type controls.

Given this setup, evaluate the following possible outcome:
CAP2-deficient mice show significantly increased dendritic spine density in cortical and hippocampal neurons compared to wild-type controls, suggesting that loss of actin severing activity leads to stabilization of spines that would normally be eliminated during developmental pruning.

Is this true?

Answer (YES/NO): YES